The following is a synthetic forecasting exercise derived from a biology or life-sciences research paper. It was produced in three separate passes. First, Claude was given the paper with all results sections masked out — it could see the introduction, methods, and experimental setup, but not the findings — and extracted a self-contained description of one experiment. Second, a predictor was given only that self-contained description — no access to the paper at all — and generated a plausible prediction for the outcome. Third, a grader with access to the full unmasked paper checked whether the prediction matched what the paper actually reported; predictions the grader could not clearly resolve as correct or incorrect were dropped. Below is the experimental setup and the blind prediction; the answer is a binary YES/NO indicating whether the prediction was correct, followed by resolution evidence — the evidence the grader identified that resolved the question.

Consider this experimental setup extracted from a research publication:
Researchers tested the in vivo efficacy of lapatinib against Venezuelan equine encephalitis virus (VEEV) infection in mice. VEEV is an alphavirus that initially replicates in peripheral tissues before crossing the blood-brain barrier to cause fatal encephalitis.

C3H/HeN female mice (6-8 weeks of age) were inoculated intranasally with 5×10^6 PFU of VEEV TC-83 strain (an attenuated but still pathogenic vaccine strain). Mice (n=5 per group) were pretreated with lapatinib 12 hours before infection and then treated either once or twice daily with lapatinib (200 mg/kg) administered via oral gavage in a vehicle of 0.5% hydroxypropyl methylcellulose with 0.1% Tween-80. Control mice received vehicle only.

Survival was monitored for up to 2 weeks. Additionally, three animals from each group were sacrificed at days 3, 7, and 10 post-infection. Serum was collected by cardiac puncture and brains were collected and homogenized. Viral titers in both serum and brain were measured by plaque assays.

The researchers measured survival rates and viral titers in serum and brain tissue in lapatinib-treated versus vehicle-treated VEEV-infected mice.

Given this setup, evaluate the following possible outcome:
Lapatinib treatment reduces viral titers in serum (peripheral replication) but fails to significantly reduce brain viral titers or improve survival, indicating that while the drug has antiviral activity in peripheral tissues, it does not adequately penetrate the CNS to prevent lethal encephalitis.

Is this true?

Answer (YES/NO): NO